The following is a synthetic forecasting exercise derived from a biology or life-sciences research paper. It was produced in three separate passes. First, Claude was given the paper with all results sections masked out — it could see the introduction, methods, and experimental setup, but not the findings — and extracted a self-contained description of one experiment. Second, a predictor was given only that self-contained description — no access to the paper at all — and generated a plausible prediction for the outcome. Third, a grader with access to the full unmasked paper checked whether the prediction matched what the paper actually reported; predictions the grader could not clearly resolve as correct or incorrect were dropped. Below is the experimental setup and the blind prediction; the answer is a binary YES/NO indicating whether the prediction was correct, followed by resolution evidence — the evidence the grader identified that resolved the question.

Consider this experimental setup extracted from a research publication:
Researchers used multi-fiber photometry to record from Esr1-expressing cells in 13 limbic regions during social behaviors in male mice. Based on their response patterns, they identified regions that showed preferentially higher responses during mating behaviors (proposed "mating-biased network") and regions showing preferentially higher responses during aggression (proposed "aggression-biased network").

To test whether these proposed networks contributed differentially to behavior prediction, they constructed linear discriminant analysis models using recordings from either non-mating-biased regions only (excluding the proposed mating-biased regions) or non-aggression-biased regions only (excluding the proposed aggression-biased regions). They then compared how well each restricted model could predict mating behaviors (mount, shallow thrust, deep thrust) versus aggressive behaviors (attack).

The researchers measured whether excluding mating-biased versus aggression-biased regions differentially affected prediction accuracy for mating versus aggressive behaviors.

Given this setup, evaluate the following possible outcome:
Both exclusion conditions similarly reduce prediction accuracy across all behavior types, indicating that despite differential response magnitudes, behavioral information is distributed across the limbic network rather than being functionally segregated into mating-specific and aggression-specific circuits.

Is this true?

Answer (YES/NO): NO